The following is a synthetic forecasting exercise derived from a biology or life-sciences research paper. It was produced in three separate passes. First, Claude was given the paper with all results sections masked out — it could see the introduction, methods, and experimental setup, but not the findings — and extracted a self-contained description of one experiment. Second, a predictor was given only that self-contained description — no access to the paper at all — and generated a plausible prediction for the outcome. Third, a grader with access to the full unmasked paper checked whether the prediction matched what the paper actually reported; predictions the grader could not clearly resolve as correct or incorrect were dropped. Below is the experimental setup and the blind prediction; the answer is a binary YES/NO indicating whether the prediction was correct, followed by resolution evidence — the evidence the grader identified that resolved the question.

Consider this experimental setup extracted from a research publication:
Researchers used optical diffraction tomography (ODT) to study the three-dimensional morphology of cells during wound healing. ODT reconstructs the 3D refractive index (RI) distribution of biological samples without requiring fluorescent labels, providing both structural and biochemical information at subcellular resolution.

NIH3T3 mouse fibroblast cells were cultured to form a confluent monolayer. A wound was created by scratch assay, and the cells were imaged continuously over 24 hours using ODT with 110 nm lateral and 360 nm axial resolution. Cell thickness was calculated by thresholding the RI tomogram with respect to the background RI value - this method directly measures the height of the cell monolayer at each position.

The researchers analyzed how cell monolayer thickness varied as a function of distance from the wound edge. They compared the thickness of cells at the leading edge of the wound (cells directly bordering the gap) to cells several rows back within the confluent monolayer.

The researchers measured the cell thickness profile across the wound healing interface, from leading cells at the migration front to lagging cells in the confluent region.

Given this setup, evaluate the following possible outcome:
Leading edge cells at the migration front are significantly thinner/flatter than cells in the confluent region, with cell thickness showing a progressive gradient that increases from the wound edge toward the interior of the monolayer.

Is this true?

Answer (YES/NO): NO